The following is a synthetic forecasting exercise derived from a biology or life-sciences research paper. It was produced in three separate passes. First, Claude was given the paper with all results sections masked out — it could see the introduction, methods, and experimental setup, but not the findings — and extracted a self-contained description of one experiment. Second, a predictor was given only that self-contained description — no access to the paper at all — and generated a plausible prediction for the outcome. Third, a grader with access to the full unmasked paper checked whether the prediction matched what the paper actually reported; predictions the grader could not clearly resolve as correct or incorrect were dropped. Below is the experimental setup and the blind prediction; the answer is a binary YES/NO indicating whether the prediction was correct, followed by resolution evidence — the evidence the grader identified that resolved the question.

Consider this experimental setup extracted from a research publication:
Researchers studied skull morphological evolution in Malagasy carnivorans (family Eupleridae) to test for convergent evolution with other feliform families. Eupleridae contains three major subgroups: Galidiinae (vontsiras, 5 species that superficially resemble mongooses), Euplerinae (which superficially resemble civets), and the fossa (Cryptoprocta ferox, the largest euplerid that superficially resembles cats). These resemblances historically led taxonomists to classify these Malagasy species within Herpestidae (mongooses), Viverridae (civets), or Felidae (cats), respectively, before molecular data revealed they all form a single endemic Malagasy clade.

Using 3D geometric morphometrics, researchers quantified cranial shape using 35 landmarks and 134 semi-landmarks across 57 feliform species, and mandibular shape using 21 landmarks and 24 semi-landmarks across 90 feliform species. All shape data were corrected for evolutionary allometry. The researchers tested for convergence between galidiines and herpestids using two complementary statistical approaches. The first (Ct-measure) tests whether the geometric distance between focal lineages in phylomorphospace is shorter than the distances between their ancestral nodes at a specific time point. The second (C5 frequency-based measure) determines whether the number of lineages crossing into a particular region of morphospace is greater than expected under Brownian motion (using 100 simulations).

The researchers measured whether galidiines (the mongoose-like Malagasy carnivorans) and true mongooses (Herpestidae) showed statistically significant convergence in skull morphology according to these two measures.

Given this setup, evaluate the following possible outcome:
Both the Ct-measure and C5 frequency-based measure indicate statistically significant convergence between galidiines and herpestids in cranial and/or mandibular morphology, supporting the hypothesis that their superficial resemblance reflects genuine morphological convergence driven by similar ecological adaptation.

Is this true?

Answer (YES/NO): NO